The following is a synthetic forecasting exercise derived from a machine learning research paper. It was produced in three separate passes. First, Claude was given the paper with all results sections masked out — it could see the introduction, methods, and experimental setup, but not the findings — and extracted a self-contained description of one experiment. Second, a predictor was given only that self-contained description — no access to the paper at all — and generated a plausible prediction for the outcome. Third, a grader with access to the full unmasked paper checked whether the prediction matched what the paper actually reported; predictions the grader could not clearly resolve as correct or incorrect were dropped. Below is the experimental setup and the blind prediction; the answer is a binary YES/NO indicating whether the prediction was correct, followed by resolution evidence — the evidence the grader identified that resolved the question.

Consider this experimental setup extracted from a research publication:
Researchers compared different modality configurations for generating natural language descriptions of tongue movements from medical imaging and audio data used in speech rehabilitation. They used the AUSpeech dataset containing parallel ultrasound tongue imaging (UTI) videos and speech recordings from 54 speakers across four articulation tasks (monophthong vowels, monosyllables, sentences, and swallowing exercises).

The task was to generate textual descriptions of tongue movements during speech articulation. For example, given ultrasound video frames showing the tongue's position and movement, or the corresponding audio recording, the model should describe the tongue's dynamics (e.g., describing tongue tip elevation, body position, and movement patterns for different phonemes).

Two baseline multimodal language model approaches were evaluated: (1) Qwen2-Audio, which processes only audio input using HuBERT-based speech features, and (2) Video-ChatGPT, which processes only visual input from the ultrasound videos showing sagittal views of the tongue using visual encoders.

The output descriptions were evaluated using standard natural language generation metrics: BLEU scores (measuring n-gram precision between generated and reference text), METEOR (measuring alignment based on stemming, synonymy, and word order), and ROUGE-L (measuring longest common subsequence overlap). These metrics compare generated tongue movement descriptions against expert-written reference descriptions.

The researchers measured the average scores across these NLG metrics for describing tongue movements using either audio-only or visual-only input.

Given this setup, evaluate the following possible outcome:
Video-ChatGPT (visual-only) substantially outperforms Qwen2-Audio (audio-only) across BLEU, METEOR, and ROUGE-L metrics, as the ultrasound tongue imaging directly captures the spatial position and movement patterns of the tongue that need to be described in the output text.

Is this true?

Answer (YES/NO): NO